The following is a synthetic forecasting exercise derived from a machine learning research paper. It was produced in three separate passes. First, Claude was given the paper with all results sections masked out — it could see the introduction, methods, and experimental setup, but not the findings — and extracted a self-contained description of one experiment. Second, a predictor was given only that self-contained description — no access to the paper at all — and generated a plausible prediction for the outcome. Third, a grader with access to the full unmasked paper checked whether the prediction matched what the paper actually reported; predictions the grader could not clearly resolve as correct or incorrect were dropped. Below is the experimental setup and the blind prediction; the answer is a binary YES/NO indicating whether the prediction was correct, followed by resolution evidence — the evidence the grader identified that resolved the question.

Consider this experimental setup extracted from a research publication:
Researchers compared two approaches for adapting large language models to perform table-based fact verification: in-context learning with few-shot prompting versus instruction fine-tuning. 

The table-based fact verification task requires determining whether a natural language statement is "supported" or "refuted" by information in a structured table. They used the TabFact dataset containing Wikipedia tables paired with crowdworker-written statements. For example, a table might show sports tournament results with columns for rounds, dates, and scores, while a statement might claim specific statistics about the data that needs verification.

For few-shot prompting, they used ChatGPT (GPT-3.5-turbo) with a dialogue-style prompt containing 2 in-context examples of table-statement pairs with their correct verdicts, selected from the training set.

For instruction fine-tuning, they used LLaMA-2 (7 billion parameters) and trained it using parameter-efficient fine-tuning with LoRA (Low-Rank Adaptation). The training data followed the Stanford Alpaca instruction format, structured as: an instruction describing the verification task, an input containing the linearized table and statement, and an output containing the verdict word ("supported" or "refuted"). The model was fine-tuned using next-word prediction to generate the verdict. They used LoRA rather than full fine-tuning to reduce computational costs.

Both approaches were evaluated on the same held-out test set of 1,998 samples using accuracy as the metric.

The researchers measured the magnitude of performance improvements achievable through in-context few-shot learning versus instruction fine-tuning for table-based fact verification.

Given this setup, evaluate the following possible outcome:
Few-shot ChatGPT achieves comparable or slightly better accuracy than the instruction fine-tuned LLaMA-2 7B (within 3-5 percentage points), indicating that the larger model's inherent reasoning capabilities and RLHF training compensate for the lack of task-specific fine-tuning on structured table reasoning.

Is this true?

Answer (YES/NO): NO